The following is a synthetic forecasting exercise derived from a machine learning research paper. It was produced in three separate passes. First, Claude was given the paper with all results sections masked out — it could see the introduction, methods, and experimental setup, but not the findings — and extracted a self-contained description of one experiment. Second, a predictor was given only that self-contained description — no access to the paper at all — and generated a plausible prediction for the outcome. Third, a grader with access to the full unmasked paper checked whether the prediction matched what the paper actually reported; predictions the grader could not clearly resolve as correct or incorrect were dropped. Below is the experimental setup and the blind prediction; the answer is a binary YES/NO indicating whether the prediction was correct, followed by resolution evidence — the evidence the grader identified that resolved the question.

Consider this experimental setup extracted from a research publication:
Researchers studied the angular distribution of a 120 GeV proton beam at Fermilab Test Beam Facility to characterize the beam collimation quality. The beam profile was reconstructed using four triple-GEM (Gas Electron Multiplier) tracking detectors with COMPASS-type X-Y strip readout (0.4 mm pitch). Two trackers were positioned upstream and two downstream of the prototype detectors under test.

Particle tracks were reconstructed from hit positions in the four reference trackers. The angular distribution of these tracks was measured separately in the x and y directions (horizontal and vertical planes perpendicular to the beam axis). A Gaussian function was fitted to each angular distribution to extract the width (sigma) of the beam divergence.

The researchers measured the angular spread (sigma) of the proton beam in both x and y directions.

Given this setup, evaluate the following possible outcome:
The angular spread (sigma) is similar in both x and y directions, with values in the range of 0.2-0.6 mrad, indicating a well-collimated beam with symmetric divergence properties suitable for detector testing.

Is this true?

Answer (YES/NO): NO